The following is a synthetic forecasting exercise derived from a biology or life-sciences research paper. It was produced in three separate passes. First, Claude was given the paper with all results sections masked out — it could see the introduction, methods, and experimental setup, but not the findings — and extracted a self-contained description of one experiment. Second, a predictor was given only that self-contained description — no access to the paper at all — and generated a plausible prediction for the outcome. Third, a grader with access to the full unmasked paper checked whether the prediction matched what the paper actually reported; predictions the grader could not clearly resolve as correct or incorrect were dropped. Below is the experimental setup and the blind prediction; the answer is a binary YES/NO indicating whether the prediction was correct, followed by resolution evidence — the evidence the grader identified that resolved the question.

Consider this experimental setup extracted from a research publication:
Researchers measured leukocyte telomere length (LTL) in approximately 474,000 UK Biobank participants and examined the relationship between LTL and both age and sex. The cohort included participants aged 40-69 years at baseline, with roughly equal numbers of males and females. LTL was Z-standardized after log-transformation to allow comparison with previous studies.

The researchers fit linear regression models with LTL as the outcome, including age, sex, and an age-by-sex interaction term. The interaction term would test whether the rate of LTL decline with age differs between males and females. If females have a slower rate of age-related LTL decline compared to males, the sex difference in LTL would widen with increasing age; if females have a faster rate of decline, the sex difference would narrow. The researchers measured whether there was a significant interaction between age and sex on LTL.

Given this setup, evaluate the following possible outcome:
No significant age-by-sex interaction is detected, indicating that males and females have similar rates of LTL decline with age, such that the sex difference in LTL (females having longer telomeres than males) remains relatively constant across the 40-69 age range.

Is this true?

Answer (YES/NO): NO